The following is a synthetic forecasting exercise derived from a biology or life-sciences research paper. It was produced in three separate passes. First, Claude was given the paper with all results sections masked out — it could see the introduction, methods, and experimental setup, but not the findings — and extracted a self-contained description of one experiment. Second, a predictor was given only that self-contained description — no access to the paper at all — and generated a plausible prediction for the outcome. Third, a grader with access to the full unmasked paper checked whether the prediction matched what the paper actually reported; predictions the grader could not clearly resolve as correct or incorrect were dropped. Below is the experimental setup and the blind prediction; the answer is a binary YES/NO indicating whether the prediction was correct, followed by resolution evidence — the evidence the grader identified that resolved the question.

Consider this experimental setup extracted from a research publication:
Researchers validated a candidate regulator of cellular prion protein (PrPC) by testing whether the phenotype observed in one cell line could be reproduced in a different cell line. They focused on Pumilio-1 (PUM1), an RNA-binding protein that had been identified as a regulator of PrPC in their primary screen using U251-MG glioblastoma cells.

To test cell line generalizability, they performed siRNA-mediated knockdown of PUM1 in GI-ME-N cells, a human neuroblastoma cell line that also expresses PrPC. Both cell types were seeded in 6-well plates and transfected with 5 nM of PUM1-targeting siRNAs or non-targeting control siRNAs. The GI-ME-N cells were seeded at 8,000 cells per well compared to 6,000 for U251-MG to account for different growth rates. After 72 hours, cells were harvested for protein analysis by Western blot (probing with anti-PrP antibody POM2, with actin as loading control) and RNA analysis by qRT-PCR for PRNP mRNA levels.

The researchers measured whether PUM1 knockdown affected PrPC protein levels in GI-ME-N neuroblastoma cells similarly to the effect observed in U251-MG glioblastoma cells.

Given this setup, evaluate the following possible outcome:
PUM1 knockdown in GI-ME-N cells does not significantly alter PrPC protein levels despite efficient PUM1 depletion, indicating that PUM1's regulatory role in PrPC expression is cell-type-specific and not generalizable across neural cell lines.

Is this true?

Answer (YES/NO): NO